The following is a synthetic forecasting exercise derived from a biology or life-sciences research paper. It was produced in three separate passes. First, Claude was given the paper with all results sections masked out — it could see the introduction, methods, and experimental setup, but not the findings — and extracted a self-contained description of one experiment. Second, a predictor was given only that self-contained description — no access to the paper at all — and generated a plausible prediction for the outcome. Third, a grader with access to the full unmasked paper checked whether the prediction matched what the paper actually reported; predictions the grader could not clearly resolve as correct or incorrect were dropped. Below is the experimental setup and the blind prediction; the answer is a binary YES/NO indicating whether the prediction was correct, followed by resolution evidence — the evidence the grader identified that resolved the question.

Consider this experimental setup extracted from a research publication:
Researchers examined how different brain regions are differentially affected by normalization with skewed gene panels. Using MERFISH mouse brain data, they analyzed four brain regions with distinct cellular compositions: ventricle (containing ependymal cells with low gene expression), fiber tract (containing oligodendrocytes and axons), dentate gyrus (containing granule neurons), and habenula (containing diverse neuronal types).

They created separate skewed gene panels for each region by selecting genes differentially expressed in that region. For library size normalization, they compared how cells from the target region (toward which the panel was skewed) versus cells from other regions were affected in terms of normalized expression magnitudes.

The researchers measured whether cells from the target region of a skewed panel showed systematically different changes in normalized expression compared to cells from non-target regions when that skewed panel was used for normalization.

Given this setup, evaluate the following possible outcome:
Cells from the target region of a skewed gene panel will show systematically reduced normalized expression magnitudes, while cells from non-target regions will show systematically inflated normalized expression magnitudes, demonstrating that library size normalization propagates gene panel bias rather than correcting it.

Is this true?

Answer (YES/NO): YES